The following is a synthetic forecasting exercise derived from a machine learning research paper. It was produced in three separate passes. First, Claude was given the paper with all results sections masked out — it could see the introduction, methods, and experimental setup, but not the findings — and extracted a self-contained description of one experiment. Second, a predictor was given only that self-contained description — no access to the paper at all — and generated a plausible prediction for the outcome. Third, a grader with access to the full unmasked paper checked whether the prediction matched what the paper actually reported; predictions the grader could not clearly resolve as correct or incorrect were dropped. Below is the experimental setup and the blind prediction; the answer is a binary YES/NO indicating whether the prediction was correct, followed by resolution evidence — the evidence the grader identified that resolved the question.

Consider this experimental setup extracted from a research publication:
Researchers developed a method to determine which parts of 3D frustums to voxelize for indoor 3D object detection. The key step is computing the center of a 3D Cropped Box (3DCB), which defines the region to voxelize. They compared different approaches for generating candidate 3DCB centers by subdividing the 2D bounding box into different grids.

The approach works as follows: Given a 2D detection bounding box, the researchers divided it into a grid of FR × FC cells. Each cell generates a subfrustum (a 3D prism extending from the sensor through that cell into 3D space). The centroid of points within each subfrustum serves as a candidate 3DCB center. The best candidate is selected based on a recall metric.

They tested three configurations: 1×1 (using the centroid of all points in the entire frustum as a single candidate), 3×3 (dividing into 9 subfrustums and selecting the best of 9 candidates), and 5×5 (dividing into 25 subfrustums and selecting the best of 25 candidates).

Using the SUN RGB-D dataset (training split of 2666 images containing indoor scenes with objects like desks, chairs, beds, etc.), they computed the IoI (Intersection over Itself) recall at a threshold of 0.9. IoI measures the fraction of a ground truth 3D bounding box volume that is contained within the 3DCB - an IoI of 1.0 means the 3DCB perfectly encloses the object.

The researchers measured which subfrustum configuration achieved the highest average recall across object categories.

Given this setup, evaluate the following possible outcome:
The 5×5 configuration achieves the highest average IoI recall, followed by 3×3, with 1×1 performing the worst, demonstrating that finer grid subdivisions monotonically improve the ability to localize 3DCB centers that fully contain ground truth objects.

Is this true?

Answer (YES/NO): NO